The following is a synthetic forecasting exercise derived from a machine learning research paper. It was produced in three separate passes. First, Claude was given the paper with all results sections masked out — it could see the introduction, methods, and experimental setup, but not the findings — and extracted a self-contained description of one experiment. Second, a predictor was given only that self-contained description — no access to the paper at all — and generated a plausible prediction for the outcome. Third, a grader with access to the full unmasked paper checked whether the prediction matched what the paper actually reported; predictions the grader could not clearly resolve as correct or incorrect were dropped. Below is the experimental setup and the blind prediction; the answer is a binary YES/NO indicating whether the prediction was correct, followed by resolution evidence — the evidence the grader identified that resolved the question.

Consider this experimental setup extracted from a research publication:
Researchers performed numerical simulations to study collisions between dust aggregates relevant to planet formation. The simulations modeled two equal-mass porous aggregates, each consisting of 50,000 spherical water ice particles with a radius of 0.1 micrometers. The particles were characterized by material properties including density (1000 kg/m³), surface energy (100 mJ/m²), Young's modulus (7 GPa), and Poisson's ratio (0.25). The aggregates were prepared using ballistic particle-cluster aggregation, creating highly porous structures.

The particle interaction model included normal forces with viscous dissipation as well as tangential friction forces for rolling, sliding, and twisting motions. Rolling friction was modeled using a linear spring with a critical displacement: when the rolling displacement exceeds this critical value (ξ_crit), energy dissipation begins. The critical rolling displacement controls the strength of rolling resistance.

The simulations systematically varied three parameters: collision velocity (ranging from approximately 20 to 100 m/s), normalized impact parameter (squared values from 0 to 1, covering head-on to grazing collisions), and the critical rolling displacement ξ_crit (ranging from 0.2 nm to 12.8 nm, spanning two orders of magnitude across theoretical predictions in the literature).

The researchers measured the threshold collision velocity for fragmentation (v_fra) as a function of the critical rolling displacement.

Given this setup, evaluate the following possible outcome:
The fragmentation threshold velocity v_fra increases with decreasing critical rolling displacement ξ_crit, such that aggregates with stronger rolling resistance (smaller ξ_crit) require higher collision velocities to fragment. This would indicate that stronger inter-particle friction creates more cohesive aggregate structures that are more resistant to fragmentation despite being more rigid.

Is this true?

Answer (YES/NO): NO